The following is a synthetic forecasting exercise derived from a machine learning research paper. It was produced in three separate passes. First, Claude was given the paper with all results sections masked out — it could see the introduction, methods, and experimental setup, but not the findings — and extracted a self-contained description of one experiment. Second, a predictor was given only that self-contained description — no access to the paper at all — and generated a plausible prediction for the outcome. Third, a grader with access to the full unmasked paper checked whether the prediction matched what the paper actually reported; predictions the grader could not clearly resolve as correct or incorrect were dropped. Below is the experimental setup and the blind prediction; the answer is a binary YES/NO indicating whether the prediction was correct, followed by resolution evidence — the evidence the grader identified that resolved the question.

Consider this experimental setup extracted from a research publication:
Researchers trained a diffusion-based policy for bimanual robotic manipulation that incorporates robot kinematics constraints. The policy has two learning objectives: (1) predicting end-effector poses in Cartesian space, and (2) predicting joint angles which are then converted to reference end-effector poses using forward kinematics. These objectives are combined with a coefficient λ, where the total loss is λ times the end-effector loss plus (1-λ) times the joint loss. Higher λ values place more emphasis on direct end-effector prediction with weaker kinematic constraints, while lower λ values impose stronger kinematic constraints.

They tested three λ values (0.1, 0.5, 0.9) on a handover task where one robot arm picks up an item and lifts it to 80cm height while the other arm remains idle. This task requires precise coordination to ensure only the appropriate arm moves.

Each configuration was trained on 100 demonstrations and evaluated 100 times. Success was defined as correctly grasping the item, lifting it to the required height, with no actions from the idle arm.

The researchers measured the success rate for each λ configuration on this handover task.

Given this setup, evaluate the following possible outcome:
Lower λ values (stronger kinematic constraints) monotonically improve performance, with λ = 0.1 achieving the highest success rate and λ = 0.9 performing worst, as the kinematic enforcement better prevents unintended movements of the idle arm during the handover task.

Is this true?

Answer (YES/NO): NO